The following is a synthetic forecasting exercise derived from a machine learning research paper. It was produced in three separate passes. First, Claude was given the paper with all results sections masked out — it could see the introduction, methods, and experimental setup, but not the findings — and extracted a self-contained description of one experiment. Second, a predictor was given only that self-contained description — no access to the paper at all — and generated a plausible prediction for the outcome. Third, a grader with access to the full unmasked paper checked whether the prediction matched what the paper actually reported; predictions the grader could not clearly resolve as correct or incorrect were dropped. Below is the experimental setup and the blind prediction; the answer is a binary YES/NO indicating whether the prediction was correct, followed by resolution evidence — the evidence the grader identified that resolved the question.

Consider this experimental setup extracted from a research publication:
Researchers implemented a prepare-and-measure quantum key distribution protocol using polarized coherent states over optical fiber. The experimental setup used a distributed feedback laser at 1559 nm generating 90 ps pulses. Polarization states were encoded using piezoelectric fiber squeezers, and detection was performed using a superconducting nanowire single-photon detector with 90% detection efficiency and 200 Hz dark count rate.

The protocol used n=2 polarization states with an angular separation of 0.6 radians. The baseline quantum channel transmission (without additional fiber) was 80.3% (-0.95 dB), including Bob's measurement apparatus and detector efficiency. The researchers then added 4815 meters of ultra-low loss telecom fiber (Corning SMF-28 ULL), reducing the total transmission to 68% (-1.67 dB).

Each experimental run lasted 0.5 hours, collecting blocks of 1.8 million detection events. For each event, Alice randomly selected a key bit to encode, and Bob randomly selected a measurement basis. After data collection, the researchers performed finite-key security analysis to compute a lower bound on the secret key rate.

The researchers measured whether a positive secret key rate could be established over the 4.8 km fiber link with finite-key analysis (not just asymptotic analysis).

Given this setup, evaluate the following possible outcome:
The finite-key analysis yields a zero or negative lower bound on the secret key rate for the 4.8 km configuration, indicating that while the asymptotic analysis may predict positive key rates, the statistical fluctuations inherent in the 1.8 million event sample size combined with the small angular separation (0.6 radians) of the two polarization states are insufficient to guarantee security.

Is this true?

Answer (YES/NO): NO